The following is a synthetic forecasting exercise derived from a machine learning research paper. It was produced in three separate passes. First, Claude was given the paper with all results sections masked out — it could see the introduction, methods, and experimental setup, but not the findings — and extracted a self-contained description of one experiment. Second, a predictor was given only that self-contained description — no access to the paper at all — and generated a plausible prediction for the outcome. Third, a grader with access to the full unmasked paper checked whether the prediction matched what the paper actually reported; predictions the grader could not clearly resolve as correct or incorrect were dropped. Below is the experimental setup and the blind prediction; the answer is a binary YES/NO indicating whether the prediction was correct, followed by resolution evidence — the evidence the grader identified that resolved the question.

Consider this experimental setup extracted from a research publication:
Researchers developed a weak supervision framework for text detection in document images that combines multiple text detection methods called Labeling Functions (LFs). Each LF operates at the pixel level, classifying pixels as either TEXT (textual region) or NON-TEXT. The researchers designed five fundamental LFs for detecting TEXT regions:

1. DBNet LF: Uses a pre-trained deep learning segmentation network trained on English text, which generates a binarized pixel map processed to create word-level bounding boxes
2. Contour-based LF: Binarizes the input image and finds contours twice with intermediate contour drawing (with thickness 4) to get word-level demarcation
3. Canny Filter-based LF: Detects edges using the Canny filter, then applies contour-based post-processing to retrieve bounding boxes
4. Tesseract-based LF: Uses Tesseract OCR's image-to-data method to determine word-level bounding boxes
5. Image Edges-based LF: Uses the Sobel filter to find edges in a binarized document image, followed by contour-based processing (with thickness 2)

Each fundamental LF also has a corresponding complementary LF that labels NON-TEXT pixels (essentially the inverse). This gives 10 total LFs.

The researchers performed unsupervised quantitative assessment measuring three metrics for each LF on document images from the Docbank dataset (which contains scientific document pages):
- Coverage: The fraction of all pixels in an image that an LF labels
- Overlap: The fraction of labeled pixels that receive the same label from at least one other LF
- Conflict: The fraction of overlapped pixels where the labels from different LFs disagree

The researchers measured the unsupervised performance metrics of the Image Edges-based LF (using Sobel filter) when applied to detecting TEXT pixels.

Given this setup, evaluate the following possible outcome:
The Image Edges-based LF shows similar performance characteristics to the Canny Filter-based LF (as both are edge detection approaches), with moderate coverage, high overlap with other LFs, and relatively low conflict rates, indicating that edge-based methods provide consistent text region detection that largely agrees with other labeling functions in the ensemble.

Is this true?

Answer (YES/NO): NO